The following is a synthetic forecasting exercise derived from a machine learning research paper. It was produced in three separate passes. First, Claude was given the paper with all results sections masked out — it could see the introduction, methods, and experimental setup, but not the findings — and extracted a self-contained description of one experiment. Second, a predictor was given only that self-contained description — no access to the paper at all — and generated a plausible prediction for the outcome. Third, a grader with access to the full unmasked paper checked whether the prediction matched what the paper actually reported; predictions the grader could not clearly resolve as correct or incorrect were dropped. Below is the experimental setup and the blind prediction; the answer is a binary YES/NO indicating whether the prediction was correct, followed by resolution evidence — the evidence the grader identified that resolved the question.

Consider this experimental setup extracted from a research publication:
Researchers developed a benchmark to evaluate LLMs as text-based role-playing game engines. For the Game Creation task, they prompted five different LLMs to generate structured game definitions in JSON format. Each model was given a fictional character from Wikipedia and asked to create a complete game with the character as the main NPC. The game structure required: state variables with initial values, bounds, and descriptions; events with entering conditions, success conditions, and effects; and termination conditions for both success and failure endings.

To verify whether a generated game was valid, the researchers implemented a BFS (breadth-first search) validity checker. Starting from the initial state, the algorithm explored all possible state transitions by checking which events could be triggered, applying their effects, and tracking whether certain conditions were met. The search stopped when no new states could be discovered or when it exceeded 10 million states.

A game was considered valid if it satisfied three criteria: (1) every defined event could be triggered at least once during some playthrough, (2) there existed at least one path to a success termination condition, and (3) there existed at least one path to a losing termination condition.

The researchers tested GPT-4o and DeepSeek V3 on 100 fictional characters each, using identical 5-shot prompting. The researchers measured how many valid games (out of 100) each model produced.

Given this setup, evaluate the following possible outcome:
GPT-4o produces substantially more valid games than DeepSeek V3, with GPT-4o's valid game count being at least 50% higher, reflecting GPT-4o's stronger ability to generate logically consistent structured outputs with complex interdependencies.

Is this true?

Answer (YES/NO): NO